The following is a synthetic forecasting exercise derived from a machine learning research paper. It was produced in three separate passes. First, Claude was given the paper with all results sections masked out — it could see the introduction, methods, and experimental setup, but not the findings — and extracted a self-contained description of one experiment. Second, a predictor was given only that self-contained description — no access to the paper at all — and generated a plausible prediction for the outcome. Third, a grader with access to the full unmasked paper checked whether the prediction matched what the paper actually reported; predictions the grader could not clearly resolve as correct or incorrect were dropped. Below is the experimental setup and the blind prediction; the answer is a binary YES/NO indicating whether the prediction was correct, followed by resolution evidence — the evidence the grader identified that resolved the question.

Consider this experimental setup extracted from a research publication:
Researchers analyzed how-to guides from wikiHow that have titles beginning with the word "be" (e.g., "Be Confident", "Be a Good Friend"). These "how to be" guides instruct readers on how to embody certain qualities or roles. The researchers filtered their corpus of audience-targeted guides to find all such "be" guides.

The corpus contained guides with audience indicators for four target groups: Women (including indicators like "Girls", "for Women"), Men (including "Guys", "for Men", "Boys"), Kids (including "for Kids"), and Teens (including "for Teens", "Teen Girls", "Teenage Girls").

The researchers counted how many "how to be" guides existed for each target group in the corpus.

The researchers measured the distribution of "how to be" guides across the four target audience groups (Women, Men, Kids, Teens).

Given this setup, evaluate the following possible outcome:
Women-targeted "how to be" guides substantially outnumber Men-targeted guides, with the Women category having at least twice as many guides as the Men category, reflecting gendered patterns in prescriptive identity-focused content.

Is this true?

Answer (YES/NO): YES